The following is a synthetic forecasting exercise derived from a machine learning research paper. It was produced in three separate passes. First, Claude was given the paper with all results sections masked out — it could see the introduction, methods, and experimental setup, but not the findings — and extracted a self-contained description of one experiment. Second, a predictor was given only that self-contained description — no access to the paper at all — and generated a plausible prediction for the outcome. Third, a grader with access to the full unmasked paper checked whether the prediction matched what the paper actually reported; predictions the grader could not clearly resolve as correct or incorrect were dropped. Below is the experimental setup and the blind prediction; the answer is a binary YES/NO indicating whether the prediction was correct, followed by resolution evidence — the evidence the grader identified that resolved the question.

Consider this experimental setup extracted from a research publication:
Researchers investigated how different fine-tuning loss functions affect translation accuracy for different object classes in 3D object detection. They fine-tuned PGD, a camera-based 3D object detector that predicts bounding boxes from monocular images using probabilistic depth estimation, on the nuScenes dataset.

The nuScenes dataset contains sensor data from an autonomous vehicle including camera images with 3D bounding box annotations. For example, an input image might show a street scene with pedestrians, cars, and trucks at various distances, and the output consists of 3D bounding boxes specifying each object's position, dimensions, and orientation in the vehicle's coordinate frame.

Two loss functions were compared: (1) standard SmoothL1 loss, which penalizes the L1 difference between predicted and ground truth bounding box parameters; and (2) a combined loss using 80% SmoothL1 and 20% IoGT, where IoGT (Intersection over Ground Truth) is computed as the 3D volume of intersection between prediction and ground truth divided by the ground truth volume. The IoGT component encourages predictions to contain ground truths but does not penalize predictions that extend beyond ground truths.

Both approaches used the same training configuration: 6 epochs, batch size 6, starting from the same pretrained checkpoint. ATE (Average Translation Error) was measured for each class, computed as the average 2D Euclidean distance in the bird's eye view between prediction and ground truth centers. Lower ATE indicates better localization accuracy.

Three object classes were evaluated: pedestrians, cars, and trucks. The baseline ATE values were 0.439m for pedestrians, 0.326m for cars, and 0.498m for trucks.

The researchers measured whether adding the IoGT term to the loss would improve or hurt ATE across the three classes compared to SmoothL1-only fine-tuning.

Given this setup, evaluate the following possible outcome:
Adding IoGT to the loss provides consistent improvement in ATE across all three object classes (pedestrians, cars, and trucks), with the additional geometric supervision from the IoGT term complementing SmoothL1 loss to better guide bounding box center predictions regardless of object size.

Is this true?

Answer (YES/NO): NO